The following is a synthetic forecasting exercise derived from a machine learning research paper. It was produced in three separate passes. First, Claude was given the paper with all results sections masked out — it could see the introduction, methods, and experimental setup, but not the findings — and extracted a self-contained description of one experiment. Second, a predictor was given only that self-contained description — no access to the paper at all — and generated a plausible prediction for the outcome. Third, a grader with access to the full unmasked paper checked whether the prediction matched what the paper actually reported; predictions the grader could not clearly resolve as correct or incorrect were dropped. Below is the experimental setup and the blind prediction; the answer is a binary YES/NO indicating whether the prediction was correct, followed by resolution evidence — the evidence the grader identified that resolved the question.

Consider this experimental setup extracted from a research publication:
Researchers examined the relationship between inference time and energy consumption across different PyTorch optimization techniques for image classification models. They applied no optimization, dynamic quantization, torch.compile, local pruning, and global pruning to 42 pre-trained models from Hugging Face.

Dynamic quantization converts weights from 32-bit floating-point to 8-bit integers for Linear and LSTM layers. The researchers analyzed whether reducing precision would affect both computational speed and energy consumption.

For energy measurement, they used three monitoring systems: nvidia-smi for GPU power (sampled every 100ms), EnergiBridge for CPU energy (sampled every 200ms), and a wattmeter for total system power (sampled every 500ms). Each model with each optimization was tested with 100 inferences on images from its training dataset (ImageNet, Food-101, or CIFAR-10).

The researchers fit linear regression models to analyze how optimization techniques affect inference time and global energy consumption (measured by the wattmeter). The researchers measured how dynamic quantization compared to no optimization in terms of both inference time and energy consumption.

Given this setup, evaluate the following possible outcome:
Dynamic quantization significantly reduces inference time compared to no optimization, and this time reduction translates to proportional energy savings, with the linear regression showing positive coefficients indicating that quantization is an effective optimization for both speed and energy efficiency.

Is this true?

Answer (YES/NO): NO